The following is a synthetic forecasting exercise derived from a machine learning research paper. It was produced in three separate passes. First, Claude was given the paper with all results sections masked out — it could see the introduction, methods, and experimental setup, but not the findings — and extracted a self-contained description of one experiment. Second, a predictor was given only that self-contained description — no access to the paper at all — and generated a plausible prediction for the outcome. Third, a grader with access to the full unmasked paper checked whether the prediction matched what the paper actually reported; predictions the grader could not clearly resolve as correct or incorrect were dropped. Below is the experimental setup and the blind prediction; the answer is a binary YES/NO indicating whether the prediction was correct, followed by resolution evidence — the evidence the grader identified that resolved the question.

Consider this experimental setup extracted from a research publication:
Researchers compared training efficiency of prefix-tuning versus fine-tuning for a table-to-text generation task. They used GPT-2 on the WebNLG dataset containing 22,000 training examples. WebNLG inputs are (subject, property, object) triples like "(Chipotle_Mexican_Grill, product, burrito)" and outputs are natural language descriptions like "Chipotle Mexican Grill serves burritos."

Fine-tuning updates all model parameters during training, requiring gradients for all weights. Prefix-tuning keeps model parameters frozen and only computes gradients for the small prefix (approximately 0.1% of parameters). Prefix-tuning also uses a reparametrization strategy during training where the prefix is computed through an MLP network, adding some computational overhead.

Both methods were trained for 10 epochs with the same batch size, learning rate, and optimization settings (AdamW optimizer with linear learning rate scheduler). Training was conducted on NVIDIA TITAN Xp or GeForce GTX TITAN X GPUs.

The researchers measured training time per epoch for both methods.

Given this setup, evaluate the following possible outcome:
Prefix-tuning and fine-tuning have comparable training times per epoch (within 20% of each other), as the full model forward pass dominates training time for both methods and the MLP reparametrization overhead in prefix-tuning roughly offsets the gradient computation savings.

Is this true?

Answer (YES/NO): NO